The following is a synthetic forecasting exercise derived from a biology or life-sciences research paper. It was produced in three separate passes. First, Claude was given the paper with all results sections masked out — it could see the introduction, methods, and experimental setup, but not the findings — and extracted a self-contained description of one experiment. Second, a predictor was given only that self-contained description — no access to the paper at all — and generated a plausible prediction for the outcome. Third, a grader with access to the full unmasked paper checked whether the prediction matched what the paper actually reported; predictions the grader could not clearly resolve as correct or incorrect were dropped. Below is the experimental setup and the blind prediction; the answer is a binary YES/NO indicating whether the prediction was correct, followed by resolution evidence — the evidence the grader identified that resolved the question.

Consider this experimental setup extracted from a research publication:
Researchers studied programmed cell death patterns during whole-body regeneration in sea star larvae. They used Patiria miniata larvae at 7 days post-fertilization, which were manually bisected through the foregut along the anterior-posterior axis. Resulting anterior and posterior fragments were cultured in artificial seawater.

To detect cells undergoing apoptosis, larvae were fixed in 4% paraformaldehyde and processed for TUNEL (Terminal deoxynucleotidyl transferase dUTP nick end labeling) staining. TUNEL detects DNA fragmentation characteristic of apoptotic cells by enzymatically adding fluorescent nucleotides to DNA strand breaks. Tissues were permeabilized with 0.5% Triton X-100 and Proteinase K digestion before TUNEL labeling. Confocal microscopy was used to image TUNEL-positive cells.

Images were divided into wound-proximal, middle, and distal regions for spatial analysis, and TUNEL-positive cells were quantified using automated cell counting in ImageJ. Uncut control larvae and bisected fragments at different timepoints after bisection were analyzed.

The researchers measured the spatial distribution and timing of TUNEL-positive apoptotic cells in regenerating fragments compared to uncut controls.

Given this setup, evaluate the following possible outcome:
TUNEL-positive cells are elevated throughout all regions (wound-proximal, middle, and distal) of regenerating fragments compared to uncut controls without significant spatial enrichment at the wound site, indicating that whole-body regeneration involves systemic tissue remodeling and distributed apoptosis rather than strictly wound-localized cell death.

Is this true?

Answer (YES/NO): NO